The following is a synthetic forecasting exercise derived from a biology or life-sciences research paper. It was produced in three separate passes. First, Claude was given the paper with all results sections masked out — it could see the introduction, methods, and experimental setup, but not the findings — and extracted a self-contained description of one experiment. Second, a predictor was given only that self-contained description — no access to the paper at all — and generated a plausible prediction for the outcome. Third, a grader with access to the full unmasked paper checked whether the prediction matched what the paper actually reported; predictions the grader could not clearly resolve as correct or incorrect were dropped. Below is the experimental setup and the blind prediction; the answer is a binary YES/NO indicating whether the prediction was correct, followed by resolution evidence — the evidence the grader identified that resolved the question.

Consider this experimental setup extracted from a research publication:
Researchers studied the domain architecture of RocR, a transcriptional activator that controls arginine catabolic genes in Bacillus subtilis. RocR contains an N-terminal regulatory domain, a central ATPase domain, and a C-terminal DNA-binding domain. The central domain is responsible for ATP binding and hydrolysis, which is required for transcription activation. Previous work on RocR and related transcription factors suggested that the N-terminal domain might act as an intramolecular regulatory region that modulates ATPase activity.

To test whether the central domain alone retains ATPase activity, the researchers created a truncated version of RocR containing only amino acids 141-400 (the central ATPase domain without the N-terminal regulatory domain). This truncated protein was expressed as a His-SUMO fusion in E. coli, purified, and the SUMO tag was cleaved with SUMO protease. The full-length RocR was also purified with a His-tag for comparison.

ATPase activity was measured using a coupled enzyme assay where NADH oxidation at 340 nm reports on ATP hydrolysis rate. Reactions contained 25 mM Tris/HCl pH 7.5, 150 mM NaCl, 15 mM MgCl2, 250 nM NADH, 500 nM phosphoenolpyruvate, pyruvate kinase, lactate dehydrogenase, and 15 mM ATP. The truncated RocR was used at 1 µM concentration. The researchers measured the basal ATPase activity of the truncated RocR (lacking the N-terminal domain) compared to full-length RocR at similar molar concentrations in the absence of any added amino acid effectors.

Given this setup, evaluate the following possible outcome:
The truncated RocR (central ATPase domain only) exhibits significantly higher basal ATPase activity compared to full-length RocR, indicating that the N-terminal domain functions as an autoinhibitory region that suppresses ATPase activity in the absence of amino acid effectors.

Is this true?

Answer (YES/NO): YES